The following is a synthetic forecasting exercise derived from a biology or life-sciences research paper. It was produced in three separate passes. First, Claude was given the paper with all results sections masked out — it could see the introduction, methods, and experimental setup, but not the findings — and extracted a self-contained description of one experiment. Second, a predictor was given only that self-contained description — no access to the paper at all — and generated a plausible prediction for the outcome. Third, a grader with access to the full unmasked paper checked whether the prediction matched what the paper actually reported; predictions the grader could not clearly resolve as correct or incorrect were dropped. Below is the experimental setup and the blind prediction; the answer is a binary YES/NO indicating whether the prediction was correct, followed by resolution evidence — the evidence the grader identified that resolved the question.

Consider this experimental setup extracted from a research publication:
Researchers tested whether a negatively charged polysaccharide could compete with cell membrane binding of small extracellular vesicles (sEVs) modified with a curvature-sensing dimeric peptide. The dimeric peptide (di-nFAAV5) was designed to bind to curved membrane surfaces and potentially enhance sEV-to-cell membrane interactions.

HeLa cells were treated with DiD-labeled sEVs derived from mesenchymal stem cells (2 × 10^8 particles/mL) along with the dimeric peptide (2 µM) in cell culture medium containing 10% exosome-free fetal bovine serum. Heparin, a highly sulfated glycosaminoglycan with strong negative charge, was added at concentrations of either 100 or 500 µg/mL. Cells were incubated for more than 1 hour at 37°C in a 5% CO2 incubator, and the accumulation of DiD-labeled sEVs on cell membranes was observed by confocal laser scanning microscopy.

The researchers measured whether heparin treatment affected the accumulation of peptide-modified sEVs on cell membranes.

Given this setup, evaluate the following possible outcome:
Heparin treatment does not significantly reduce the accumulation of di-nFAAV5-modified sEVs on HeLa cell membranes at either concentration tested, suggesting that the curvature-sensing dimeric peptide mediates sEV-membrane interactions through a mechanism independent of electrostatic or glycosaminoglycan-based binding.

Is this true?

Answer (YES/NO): NO